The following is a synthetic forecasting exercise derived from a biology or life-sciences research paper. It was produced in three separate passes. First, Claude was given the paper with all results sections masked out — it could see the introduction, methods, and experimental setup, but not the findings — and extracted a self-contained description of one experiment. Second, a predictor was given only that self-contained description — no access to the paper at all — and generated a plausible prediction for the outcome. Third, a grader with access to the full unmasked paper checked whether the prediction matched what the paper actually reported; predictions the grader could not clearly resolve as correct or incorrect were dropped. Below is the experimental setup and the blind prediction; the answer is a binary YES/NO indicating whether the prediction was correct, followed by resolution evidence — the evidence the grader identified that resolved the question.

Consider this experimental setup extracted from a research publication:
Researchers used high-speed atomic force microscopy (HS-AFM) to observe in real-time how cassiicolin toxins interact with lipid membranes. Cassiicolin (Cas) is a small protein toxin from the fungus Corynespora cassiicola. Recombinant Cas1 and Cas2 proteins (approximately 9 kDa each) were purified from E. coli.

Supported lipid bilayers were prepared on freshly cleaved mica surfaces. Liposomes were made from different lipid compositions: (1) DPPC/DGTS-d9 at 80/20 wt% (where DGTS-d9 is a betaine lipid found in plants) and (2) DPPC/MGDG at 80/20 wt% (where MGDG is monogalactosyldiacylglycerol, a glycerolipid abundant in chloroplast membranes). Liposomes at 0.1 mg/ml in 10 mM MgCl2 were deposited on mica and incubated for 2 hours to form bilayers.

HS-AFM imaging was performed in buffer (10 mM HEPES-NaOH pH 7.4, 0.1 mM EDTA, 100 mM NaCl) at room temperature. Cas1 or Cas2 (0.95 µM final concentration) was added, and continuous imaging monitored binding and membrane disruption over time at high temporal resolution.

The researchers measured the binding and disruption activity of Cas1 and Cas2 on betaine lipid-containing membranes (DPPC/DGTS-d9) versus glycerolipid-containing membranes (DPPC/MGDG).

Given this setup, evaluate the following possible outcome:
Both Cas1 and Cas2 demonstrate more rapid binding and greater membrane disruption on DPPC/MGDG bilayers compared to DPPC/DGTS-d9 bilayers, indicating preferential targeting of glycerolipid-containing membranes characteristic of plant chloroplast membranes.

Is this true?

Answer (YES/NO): YES